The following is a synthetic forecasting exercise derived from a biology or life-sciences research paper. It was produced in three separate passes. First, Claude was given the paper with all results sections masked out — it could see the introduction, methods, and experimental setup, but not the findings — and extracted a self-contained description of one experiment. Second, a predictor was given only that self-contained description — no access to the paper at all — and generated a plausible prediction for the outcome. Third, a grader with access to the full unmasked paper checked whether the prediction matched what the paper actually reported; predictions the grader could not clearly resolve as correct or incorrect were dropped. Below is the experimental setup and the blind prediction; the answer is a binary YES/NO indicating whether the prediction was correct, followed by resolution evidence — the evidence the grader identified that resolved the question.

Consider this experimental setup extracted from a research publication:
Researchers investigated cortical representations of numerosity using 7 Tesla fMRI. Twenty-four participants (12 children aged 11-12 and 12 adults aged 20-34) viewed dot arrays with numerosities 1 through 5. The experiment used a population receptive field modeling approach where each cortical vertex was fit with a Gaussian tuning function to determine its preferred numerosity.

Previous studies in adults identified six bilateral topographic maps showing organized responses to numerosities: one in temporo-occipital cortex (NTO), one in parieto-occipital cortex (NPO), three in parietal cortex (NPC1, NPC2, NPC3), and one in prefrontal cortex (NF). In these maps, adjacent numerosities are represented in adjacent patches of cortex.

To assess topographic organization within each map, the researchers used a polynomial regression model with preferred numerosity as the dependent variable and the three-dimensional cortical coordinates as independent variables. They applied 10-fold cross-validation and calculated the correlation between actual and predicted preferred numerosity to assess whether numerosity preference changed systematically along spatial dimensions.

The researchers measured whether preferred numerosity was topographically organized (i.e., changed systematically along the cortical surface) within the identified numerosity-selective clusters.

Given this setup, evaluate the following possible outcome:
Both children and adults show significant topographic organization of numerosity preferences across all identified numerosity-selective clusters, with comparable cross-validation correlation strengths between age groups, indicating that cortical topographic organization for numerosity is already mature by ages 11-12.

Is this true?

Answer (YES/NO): YES